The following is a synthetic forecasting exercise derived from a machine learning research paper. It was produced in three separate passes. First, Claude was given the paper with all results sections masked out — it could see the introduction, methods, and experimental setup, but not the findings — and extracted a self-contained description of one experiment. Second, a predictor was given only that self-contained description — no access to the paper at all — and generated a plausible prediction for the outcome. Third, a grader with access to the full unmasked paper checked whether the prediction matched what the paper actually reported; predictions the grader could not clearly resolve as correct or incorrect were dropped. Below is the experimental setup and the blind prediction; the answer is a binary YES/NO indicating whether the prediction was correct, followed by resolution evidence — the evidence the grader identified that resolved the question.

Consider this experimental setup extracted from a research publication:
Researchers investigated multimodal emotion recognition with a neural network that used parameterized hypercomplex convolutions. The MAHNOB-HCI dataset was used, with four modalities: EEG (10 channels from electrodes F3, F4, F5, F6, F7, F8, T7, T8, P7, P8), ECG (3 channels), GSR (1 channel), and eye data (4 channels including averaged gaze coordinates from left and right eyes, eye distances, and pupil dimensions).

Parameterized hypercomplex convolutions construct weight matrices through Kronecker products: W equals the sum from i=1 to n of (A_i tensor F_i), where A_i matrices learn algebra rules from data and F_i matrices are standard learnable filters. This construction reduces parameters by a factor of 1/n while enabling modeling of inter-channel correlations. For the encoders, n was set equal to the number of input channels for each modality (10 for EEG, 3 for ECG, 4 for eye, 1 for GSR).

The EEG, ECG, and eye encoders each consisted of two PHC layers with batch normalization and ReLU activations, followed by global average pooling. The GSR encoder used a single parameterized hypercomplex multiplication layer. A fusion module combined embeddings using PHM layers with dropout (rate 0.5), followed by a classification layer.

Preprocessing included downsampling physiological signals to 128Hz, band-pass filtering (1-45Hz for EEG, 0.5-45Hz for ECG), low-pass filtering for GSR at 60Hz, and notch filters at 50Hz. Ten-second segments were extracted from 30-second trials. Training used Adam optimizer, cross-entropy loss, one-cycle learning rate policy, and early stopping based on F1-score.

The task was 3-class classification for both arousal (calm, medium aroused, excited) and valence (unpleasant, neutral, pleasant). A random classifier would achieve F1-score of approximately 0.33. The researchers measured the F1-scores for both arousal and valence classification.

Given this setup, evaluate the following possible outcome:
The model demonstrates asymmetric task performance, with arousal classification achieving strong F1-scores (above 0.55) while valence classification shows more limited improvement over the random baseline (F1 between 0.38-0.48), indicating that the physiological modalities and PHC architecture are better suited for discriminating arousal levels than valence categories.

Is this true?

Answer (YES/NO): NO